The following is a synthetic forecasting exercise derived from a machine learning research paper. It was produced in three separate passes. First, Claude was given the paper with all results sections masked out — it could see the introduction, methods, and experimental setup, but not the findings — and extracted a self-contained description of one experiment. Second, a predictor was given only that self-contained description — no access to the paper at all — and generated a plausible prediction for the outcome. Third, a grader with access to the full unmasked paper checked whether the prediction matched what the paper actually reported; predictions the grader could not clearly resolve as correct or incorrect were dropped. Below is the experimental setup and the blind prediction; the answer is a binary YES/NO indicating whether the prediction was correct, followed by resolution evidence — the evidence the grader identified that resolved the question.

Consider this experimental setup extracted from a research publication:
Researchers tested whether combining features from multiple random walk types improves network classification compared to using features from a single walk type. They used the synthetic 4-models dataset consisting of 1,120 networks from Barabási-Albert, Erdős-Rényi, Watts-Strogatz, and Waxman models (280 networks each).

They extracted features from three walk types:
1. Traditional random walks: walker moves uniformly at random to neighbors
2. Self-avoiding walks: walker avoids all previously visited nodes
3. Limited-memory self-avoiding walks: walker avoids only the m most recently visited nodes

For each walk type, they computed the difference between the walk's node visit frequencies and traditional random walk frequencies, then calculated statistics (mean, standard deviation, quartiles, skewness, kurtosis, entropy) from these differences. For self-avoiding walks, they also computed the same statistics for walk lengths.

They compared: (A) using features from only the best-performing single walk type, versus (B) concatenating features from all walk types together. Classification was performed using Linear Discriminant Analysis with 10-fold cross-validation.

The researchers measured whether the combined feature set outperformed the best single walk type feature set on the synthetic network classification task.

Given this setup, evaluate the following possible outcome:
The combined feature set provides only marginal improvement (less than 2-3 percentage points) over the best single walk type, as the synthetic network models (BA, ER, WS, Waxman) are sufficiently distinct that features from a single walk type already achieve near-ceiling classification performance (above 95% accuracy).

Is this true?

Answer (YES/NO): NO